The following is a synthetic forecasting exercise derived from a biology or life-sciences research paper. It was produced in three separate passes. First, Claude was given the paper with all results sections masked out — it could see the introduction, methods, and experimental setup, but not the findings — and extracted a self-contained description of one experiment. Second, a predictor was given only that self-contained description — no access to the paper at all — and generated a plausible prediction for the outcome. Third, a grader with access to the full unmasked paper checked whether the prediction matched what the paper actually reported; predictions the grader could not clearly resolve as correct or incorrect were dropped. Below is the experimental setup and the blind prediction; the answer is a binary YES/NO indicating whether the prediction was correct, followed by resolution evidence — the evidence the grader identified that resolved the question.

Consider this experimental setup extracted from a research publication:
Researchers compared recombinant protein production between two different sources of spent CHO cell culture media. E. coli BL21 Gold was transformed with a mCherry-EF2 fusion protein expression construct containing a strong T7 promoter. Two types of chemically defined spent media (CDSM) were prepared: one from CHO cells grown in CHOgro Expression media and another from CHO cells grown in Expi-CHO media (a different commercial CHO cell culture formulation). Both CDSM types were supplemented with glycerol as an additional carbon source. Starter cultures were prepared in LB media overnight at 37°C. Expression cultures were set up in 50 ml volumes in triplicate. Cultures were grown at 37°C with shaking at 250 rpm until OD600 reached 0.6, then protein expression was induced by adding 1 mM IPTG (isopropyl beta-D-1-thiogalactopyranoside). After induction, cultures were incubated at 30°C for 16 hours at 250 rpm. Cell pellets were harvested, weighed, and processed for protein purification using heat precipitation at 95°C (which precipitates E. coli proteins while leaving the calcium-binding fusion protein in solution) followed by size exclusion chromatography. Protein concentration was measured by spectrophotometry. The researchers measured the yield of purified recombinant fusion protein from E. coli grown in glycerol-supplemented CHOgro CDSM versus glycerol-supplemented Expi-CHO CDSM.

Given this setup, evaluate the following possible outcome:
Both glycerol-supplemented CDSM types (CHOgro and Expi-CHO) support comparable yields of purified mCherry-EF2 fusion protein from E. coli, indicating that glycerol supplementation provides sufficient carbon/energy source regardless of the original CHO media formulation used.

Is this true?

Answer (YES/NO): NO